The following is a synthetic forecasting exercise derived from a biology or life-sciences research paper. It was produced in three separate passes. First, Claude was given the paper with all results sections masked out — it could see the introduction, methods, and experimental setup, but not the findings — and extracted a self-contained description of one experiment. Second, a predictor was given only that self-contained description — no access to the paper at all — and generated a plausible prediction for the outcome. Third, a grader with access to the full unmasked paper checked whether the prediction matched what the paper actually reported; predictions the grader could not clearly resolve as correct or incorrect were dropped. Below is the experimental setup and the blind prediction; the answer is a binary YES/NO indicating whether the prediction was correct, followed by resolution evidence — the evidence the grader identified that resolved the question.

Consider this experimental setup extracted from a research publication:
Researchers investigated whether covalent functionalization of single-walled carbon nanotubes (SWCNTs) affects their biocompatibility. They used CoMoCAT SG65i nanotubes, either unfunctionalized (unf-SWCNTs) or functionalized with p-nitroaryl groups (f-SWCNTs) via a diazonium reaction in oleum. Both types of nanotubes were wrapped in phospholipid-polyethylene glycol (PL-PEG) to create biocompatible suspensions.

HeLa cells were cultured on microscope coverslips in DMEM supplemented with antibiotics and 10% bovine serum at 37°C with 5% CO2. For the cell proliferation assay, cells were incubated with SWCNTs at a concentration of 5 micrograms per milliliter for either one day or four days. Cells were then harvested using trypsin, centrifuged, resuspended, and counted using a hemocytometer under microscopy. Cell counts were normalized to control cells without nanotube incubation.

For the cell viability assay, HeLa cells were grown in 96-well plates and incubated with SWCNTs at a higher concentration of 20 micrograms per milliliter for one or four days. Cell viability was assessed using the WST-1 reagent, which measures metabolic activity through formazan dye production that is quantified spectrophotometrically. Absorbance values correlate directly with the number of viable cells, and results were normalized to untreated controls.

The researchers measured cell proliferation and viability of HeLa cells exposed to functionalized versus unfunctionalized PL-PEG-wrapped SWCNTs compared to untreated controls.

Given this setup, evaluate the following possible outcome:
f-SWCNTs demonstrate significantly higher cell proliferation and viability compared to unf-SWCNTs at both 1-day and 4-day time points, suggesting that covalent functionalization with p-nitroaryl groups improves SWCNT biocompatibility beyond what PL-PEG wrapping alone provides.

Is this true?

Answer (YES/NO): NO